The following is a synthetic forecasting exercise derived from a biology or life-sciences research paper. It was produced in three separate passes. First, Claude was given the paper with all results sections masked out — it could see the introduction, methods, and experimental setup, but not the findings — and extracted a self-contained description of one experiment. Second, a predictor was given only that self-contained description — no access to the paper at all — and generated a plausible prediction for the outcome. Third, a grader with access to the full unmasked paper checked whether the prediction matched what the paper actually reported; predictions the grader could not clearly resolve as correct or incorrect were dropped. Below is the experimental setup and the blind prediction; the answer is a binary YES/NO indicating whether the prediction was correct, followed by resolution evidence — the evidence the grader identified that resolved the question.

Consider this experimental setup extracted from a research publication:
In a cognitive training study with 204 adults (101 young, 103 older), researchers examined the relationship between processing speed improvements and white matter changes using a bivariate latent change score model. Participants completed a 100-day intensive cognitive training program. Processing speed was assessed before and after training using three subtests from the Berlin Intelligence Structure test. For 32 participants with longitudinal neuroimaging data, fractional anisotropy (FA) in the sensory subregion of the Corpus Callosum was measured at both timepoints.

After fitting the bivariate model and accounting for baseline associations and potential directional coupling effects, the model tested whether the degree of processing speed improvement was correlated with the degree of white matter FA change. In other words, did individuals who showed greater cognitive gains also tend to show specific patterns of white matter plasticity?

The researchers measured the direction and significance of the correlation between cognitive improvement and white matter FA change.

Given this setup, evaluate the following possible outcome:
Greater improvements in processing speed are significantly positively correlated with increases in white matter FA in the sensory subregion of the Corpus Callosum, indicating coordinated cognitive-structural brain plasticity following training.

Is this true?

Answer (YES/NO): NO